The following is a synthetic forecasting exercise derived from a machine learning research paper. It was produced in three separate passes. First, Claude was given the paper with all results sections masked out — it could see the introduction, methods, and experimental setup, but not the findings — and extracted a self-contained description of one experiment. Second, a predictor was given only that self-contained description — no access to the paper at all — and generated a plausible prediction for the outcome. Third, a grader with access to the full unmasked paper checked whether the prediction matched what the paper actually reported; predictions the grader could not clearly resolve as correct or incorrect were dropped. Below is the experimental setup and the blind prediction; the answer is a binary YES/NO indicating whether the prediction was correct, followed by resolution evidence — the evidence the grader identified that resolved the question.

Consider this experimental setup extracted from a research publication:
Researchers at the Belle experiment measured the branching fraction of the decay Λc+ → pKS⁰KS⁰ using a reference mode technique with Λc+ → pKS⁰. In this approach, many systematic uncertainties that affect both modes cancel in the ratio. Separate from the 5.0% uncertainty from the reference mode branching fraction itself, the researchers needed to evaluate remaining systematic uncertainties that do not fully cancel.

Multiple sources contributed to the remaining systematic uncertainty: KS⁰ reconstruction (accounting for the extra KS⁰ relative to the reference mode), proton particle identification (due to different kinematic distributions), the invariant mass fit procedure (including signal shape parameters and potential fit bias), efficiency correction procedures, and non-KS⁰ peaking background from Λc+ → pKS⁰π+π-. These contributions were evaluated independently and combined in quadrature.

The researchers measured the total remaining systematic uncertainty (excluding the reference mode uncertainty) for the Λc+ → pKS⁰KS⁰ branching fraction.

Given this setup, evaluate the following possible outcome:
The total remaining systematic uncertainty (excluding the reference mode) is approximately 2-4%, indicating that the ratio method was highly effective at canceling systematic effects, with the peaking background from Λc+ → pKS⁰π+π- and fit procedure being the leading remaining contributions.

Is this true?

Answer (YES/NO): NO